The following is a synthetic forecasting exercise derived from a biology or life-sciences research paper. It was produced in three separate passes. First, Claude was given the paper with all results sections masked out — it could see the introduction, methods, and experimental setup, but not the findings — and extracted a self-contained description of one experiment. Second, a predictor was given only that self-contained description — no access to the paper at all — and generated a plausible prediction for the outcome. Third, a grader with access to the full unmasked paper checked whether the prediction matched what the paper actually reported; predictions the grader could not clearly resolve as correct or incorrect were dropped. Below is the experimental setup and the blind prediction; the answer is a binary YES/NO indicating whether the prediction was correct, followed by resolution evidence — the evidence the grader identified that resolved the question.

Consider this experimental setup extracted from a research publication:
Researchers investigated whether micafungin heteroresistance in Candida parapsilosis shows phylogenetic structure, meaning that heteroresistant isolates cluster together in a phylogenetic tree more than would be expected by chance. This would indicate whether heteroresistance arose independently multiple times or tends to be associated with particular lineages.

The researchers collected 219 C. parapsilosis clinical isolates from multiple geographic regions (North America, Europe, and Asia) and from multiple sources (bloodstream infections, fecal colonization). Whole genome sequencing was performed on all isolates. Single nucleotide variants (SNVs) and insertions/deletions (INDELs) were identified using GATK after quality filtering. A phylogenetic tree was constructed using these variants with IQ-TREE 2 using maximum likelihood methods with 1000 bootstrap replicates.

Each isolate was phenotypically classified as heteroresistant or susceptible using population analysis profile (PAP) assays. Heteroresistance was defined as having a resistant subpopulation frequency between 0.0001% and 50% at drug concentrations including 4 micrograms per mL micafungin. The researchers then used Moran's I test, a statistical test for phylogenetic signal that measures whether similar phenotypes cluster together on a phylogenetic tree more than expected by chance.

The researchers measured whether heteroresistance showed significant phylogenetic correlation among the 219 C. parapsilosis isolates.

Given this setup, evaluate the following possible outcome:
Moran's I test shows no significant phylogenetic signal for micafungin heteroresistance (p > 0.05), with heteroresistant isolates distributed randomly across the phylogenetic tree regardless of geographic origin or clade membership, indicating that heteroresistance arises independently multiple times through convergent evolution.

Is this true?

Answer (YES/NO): NO